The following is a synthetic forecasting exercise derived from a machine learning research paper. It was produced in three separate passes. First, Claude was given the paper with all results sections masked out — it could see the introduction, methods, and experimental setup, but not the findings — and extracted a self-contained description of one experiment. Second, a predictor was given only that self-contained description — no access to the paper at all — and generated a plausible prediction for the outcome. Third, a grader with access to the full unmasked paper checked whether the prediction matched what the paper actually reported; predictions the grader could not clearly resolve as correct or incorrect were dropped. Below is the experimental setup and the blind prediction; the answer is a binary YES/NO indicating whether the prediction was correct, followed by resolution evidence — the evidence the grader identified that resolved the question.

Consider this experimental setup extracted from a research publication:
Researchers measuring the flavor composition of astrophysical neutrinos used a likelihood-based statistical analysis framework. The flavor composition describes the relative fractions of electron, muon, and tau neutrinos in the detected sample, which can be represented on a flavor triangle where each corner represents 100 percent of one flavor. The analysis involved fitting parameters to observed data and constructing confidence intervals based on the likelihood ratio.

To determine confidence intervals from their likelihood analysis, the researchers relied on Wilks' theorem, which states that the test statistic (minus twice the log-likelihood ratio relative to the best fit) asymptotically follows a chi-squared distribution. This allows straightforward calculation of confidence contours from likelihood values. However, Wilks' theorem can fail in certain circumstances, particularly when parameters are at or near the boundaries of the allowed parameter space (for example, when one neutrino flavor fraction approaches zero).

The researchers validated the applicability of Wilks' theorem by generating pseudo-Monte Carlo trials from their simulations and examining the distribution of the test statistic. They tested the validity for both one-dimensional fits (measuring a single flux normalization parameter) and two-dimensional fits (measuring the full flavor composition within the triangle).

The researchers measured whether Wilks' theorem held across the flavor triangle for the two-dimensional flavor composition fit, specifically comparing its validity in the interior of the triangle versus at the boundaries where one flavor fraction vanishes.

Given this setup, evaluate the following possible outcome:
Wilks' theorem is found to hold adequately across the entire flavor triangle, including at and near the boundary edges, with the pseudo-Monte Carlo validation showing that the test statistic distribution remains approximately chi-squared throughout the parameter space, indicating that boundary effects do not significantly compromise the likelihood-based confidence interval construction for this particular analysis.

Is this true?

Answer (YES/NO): NO